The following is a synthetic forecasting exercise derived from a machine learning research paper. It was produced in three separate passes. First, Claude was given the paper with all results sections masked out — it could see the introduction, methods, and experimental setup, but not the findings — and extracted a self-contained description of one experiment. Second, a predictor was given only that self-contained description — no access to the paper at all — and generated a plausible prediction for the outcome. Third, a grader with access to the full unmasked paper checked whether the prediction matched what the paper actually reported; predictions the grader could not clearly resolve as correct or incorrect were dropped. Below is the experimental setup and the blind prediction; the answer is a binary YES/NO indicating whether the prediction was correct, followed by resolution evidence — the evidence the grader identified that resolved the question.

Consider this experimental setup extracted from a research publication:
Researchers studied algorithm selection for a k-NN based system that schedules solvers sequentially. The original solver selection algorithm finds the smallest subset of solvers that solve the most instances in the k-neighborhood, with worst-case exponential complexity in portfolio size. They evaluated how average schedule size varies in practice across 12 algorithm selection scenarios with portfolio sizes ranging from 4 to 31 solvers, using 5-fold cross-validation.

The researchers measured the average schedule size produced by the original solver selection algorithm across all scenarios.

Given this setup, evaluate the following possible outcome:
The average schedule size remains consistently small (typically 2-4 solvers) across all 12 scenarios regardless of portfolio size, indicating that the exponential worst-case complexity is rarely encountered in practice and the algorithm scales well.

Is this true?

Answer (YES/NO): NO